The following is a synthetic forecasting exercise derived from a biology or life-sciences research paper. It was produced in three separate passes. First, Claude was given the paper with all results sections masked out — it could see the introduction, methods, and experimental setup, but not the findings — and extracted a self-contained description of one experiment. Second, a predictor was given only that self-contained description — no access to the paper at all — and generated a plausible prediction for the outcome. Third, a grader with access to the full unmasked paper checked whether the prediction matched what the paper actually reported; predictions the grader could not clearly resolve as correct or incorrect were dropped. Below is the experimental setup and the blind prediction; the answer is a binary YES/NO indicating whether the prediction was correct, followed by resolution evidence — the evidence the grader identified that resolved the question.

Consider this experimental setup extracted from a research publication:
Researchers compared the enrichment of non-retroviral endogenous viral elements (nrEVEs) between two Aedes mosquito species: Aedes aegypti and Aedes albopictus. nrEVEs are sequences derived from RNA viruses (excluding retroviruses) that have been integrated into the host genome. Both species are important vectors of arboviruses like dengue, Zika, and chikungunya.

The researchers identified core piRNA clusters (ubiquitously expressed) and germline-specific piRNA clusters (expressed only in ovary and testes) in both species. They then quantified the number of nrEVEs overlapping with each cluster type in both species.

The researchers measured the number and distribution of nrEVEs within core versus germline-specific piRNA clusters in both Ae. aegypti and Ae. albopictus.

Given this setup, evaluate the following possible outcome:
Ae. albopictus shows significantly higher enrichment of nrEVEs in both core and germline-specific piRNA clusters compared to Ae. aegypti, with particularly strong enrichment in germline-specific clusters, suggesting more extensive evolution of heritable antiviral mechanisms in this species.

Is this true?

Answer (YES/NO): NO